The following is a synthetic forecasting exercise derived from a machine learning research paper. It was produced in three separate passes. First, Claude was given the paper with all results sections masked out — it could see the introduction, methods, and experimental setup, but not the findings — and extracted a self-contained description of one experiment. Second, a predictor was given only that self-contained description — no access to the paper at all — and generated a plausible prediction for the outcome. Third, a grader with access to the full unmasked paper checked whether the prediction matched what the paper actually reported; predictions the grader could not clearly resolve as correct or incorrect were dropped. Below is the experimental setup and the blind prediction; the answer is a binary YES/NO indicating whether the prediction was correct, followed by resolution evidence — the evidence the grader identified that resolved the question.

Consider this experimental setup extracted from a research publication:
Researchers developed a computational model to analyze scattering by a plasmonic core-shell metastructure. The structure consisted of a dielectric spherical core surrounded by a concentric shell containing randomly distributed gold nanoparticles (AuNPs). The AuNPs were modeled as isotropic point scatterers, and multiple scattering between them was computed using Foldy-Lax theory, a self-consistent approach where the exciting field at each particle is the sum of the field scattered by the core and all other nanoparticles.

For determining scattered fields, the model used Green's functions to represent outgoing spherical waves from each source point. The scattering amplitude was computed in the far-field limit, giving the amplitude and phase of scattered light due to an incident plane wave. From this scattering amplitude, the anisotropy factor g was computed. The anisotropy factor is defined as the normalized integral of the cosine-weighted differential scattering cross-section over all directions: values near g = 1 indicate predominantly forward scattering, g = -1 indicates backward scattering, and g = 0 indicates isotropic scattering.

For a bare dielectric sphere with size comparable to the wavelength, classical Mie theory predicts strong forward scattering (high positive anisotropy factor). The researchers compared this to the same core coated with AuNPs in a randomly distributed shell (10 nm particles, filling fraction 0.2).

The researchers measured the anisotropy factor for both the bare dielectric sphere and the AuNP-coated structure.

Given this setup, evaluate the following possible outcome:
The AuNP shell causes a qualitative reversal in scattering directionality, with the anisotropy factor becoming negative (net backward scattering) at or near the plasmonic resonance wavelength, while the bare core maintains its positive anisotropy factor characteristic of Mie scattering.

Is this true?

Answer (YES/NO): NO